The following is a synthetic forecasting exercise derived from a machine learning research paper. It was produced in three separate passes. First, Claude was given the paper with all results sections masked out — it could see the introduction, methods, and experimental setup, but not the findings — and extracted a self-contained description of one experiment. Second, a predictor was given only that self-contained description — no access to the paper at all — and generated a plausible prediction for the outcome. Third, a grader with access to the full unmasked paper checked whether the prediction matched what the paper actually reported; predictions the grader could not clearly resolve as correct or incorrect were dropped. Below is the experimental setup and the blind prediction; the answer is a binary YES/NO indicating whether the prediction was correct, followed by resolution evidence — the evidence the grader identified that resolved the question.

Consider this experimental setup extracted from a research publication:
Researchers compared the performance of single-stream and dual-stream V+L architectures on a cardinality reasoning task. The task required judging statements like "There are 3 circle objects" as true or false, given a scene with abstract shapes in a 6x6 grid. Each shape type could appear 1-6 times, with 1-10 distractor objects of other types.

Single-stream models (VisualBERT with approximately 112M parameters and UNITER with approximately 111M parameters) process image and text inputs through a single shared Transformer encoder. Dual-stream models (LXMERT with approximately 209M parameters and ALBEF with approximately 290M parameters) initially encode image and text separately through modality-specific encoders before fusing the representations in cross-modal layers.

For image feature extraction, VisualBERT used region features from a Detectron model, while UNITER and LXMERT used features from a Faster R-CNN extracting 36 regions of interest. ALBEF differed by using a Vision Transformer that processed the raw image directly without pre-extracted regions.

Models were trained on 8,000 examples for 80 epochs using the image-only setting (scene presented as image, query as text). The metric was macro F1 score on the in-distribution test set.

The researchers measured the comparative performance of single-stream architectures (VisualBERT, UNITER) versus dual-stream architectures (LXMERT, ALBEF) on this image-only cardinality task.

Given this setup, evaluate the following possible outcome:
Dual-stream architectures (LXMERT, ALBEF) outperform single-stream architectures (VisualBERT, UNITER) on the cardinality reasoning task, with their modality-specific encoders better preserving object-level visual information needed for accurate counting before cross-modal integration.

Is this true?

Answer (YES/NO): NO